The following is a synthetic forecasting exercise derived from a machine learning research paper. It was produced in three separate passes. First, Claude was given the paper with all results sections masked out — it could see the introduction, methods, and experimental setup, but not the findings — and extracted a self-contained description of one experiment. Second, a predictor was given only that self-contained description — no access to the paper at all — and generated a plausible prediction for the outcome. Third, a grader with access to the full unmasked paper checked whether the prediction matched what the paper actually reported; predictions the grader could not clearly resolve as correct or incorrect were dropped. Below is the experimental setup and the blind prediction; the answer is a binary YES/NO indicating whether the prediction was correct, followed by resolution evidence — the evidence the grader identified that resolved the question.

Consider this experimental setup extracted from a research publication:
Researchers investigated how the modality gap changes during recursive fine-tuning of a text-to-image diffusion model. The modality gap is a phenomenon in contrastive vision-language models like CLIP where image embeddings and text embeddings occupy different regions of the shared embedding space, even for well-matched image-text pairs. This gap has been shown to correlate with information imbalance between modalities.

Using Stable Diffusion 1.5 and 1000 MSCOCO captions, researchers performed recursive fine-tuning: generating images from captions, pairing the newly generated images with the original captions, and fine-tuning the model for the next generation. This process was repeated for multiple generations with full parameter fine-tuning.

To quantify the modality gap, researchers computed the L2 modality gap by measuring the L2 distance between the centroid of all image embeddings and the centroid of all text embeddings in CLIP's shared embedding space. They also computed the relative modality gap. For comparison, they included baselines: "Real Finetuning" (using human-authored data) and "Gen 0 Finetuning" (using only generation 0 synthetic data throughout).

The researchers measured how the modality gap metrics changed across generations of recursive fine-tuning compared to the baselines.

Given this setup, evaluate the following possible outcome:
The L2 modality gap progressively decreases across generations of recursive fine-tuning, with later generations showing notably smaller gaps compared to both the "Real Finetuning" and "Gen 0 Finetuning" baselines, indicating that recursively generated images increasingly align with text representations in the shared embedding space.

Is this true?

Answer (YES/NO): NO